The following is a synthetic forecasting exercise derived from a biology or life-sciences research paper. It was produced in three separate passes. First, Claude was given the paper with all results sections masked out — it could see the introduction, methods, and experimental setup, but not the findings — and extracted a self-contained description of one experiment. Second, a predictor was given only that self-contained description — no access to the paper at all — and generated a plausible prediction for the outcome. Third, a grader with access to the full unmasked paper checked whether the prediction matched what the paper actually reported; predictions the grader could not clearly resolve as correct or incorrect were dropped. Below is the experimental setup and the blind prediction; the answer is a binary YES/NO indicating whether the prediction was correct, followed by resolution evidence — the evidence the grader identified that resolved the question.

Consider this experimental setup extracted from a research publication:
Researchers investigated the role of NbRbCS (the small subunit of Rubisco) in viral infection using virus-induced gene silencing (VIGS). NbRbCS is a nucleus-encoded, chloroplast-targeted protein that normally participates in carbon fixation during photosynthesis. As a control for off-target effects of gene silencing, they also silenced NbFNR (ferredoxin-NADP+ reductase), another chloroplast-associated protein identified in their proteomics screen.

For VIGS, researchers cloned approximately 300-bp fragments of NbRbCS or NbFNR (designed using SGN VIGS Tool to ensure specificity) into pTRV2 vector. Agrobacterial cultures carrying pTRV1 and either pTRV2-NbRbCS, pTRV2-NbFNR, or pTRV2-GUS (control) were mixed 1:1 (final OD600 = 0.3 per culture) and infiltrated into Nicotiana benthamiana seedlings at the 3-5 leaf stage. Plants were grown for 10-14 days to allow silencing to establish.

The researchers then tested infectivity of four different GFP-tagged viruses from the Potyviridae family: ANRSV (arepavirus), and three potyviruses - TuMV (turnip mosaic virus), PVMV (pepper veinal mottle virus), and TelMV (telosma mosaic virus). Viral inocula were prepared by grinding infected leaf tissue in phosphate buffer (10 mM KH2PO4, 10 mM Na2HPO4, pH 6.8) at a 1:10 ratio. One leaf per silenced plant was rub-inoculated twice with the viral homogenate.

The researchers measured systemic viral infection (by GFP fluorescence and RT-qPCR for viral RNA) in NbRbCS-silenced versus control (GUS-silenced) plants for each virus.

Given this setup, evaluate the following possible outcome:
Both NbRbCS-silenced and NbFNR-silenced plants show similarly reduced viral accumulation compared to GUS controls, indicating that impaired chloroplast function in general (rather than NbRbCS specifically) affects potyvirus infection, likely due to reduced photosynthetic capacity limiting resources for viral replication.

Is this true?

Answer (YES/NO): NO